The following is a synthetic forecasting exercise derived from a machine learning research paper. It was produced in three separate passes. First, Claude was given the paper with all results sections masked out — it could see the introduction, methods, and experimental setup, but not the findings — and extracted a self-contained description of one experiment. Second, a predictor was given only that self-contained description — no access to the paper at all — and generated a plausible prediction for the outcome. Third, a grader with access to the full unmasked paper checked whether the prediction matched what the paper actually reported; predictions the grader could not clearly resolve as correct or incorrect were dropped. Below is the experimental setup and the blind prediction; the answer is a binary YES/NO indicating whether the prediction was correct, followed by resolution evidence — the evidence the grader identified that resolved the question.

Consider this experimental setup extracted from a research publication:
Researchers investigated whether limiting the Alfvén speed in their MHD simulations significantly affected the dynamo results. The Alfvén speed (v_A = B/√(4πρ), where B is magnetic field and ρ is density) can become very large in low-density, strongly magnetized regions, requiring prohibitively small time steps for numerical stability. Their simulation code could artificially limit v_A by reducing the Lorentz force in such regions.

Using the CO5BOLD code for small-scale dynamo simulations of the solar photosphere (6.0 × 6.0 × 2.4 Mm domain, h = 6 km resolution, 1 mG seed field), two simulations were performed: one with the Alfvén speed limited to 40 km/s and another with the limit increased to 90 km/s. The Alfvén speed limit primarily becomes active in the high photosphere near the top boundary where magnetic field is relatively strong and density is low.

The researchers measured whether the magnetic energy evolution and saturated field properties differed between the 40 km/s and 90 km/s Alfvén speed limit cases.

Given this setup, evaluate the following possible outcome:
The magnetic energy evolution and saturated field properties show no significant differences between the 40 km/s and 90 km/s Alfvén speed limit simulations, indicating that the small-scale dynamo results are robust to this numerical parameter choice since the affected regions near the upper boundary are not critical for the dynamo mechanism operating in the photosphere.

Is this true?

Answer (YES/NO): YES